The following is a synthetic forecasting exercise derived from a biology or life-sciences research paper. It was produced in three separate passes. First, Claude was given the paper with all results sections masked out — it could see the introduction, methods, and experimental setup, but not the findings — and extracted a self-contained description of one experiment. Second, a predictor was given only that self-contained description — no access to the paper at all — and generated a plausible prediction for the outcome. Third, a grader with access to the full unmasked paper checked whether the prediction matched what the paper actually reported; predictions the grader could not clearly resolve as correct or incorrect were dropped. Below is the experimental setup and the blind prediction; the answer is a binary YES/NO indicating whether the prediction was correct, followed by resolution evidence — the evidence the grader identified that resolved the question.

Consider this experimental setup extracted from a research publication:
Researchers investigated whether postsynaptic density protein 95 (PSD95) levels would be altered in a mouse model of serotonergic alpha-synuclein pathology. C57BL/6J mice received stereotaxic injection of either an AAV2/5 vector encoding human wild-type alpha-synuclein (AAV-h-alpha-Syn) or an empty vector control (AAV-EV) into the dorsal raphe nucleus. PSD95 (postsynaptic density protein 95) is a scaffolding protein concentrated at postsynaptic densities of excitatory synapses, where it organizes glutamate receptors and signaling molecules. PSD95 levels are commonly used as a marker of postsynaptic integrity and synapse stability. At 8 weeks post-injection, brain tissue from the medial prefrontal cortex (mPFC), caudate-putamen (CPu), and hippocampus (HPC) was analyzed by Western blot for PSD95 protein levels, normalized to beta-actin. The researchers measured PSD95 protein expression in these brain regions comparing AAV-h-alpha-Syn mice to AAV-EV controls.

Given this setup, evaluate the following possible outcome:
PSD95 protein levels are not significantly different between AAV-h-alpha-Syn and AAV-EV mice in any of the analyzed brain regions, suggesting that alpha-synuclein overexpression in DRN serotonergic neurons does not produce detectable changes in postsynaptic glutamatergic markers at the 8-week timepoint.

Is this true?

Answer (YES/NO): NO